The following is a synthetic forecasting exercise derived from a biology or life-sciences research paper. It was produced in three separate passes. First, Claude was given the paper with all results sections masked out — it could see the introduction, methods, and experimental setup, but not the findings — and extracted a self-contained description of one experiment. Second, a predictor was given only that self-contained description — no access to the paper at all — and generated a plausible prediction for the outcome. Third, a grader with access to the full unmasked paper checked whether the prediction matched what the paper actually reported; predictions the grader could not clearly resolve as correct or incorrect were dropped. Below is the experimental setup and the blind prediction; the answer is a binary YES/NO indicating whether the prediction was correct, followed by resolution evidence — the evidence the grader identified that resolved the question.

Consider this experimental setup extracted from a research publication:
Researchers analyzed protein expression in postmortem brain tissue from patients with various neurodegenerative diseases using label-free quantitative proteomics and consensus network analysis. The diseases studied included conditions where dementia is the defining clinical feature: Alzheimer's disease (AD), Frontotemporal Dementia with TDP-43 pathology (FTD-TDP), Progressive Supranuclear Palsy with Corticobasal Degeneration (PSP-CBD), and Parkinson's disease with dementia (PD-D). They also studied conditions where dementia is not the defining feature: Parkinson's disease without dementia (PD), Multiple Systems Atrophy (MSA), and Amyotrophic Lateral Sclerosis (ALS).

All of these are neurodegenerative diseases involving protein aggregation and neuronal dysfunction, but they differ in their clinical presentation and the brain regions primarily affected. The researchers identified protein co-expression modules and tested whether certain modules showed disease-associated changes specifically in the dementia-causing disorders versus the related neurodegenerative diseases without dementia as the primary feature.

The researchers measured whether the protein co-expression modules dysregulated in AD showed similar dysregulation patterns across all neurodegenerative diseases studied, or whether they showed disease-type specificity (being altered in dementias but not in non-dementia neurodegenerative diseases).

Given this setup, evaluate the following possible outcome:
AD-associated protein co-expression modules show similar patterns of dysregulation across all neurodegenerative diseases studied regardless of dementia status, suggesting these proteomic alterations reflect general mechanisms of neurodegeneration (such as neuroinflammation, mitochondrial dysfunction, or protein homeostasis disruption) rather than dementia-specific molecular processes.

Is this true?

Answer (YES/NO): NO